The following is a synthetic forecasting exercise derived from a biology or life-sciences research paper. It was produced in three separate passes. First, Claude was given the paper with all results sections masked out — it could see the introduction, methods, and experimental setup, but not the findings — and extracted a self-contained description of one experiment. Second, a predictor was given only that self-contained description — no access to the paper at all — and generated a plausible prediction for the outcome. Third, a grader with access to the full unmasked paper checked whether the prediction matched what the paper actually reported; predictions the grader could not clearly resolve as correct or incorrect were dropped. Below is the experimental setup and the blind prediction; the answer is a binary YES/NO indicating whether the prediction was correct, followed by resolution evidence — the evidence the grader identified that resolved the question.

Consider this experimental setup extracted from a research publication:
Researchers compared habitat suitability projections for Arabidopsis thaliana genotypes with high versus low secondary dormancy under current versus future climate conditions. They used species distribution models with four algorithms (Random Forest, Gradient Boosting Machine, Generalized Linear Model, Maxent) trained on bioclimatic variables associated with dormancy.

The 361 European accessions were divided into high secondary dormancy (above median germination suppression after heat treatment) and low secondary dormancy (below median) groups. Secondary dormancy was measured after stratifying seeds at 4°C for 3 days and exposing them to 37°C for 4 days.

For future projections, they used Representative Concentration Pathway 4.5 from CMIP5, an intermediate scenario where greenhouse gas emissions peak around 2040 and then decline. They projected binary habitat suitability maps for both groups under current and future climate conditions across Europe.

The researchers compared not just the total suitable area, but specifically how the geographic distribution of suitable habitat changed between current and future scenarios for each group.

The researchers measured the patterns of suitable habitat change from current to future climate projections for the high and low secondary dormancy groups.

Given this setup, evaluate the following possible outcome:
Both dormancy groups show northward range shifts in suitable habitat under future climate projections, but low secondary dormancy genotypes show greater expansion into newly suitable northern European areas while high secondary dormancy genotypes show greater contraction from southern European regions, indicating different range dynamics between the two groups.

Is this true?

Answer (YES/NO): NO